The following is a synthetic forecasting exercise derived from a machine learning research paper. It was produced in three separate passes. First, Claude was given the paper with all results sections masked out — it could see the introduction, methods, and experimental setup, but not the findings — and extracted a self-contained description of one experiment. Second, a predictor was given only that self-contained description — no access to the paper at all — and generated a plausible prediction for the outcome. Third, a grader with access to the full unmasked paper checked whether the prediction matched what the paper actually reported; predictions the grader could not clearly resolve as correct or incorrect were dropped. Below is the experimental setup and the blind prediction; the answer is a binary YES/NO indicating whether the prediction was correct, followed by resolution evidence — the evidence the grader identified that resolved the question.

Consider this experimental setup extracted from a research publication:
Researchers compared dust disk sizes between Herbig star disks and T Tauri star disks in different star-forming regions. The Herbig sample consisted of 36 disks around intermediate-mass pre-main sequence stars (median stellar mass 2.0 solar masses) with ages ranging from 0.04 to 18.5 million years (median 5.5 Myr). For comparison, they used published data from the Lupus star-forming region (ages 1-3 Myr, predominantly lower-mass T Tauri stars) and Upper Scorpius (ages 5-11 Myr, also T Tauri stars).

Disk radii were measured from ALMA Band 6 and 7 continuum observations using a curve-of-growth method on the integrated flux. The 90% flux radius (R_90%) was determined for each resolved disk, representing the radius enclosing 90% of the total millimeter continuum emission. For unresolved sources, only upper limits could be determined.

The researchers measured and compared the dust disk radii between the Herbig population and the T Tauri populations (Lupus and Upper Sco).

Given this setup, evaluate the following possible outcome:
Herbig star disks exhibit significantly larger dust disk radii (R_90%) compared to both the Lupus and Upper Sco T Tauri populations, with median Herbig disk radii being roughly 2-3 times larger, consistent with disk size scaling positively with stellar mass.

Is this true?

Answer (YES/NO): NO